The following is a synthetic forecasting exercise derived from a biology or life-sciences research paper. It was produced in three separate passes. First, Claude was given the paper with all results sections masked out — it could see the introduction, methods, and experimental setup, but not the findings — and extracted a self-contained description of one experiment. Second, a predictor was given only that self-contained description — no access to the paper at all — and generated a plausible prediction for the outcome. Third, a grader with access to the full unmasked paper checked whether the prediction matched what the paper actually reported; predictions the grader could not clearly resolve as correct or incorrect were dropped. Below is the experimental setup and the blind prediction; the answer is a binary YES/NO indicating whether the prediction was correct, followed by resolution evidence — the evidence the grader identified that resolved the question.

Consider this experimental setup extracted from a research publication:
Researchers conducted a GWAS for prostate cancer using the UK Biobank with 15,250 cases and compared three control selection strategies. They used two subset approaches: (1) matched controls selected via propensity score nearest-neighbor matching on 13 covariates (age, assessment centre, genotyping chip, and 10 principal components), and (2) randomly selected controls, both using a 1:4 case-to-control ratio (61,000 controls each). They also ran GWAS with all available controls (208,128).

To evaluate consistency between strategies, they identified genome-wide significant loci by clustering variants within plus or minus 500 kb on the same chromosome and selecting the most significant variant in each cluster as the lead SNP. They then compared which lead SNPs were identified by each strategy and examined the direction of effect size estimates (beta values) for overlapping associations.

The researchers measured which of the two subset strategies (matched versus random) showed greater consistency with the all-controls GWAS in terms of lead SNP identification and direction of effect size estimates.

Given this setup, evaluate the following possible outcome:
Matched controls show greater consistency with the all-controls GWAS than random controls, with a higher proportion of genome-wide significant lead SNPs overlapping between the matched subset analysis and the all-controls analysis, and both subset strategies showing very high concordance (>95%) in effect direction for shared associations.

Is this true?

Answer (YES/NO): NO